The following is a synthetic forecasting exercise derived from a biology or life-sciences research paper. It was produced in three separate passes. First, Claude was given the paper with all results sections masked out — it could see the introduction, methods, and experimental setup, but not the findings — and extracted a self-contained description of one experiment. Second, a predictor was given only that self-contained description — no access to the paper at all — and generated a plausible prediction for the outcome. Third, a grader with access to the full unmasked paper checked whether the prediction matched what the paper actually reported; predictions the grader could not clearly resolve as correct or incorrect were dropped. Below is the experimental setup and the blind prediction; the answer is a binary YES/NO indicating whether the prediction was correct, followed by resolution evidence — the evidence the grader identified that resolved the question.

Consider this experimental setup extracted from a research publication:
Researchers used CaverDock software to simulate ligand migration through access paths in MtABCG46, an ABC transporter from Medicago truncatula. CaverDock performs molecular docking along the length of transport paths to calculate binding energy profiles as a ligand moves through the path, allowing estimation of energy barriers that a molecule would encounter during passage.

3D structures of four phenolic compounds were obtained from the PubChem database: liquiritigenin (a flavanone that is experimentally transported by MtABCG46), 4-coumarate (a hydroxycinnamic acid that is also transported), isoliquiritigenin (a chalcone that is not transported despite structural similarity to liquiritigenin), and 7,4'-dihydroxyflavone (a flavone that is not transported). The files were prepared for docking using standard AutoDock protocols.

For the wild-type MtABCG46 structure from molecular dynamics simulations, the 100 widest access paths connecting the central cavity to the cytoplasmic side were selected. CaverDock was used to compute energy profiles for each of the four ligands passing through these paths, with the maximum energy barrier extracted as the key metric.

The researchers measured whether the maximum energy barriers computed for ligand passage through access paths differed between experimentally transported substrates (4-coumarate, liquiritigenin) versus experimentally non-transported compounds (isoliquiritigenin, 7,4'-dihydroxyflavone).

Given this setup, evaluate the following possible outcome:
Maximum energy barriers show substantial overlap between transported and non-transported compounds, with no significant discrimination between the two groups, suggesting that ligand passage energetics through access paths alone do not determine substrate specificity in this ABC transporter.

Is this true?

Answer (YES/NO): NO